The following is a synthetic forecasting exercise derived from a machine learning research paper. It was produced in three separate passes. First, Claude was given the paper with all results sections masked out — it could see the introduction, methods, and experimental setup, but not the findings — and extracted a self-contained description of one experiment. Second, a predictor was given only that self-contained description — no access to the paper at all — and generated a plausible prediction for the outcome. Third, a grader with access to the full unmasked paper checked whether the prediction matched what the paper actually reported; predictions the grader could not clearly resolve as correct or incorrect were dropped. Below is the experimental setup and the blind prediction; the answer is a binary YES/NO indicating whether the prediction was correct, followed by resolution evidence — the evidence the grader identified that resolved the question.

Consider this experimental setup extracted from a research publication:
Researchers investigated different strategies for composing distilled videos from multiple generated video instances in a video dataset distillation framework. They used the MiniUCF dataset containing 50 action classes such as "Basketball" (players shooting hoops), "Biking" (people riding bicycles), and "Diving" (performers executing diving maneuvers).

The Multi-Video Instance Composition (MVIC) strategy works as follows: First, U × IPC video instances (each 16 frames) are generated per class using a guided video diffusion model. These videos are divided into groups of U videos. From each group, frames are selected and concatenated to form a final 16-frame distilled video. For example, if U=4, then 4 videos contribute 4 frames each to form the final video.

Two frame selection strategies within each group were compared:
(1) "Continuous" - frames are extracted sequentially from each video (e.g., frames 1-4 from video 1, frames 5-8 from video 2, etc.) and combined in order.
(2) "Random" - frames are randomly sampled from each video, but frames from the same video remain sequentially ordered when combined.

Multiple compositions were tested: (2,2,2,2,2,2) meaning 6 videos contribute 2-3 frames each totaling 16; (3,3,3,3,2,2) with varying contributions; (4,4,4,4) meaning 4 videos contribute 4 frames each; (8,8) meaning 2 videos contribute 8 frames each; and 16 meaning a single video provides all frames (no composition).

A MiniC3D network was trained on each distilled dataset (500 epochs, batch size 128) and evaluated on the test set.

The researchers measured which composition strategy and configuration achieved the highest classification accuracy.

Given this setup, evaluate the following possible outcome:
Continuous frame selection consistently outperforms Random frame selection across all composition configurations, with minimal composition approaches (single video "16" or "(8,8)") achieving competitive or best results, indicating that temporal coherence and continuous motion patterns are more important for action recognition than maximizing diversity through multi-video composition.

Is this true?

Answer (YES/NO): NO